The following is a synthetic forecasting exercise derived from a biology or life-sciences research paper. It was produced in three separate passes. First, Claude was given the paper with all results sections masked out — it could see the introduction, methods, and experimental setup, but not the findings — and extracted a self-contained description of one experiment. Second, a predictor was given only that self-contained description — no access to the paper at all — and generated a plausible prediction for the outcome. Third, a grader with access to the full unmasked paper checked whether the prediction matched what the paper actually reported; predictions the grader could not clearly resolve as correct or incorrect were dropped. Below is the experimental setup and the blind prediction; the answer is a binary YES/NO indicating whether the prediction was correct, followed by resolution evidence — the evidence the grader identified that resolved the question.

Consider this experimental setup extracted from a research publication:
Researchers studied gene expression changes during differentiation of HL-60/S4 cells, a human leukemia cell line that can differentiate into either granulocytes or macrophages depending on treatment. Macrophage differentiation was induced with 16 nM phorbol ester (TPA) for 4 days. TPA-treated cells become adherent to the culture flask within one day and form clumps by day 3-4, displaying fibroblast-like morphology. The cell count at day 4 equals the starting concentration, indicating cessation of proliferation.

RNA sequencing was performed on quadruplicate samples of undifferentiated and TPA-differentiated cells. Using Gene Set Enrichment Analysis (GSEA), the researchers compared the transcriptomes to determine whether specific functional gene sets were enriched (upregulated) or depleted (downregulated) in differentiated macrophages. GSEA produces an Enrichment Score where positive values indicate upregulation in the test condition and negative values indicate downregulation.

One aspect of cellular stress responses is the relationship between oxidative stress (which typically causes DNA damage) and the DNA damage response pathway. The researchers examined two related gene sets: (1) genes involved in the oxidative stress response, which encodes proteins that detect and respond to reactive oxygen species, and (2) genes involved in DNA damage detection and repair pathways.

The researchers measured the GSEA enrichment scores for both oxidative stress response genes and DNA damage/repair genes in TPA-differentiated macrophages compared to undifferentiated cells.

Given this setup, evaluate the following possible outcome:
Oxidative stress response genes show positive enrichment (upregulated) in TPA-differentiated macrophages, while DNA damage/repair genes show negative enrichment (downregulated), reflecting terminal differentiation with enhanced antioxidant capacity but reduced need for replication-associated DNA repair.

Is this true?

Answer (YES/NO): YES